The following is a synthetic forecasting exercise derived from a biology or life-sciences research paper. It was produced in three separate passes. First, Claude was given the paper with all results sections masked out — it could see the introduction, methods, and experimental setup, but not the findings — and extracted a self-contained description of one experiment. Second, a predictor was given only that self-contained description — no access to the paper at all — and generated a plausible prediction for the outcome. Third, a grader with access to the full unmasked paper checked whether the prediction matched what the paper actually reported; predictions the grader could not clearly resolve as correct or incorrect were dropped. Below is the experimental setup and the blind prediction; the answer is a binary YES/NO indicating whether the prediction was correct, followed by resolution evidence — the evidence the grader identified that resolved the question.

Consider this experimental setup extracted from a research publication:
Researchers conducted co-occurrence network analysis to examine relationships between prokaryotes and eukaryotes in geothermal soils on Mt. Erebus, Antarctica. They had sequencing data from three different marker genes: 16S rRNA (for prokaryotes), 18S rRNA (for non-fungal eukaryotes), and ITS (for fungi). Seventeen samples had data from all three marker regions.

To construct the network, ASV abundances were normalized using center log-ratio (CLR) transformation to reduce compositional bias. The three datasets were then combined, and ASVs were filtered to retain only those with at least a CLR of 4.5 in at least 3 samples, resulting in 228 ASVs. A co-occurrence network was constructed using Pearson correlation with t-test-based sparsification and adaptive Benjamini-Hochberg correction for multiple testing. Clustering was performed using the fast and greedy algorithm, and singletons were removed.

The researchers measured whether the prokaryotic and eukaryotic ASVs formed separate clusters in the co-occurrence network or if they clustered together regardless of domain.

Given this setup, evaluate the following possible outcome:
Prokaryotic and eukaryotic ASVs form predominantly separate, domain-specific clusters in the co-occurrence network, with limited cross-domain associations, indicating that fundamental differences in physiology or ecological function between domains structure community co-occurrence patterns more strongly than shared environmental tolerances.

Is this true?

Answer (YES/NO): NO